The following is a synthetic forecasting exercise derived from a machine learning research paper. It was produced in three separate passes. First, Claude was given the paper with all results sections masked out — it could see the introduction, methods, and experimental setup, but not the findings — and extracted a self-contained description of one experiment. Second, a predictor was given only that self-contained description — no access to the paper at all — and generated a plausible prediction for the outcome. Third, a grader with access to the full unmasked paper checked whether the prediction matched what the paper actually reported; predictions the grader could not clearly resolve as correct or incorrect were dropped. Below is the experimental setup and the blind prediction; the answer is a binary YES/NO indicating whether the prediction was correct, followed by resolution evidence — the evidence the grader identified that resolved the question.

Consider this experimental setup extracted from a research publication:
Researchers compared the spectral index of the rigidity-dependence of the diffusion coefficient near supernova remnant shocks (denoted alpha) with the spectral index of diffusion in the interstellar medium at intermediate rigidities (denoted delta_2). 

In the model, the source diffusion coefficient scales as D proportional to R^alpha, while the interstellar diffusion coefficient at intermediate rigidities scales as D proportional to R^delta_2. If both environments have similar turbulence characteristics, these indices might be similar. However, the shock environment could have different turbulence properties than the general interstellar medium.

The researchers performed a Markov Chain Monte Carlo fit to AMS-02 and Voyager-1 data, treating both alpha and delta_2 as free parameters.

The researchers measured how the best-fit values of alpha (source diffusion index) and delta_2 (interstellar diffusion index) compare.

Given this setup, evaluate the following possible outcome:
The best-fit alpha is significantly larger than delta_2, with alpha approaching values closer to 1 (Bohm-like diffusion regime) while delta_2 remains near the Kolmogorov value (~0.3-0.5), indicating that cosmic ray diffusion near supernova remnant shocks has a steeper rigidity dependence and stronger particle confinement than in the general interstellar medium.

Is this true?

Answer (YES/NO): NO